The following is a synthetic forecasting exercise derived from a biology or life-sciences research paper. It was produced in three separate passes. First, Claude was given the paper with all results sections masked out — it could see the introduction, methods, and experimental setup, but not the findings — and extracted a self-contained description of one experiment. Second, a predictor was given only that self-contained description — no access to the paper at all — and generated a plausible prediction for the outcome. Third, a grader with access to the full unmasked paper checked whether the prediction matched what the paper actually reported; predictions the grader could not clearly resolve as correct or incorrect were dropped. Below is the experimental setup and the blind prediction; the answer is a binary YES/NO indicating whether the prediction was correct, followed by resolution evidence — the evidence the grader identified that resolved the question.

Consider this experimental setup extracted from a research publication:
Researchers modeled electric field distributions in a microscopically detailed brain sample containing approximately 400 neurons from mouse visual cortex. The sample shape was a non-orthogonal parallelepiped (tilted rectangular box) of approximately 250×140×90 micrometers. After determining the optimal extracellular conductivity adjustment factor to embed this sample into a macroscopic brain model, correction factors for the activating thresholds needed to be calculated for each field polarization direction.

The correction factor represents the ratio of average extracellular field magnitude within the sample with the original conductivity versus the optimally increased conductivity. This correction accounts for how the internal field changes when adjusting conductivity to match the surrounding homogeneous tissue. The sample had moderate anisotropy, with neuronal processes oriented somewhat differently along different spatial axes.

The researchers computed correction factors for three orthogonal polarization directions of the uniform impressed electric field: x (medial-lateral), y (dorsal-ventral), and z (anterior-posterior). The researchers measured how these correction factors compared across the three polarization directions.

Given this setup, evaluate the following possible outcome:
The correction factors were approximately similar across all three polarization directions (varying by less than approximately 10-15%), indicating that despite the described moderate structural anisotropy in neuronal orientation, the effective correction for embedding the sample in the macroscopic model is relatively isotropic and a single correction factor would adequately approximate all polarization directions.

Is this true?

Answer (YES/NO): NO